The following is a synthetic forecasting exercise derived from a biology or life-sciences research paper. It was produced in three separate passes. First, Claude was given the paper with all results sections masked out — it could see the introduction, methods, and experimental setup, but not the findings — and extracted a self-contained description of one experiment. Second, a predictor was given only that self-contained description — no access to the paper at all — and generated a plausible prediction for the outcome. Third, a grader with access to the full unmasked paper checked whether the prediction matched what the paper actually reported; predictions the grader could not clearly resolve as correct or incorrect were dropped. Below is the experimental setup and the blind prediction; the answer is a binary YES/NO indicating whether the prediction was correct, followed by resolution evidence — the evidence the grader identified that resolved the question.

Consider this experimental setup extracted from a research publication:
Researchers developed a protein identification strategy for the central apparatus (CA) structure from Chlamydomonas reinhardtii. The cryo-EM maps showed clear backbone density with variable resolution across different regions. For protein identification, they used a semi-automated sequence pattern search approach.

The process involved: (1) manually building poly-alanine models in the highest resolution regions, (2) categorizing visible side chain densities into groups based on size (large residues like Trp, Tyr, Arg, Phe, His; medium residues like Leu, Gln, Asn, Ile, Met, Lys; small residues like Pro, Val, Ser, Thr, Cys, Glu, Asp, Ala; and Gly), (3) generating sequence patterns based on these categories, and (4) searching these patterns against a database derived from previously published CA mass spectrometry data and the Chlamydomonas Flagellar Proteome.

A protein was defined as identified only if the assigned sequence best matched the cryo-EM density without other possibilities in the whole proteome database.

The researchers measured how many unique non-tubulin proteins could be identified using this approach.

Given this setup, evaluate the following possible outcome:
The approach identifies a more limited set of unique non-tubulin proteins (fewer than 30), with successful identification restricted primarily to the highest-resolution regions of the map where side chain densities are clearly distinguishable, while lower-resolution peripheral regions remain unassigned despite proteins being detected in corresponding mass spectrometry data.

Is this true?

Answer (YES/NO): NO